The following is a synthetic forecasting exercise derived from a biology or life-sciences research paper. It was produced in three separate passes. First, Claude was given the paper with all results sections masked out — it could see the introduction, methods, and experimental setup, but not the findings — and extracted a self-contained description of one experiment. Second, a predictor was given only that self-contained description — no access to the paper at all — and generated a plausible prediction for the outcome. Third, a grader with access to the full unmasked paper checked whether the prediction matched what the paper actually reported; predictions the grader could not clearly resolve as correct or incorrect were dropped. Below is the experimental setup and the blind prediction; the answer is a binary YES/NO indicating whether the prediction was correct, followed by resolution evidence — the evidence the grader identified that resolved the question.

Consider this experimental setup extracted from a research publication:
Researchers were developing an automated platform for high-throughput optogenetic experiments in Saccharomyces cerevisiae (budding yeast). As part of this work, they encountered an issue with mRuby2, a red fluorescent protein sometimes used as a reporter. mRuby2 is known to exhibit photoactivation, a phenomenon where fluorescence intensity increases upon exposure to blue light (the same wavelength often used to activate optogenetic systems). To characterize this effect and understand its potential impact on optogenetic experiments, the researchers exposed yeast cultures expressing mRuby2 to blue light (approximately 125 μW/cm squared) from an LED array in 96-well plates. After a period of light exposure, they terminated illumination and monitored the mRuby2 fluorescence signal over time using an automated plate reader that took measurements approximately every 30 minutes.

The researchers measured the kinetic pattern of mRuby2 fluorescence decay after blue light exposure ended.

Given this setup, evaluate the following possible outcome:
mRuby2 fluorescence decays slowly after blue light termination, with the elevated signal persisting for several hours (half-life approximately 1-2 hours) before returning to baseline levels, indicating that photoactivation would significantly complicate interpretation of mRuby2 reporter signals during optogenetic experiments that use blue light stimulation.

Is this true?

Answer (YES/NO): NO